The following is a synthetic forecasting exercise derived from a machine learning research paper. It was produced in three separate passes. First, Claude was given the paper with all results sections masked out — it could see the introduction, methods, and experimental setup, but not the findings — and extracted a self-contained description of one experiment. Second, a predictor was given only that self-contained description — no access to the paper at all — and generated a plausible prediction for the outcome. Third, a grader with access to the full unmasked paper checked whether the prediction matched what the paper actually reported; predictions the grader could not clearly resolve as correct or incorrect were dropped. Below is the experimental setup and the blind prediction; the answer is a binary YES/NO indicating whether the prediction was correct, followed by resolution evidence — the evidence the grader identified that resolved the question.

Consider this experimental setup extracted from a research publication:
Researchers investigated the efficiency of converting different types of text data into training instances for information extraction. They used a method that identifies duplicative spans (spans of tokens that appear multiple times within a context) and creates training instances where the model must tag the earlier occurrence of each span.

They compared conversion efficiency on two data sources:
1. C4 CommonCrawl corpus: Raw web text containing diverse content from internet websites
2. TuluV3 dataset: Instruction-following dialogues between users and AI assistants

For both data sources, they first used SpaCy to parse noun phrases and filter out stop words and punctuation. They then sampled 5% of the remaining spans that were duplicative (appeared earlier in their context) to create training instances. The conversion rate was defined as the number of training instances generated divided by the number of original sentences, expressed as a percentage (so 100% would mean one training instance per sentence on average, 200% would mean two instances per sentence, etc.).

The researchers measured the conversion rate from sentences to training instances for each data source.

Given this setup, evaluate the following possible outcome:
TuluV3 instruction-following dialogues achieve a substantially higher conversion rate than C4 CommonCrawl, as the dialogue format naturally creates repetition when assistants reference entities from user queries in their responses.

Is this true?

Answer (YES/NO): NO